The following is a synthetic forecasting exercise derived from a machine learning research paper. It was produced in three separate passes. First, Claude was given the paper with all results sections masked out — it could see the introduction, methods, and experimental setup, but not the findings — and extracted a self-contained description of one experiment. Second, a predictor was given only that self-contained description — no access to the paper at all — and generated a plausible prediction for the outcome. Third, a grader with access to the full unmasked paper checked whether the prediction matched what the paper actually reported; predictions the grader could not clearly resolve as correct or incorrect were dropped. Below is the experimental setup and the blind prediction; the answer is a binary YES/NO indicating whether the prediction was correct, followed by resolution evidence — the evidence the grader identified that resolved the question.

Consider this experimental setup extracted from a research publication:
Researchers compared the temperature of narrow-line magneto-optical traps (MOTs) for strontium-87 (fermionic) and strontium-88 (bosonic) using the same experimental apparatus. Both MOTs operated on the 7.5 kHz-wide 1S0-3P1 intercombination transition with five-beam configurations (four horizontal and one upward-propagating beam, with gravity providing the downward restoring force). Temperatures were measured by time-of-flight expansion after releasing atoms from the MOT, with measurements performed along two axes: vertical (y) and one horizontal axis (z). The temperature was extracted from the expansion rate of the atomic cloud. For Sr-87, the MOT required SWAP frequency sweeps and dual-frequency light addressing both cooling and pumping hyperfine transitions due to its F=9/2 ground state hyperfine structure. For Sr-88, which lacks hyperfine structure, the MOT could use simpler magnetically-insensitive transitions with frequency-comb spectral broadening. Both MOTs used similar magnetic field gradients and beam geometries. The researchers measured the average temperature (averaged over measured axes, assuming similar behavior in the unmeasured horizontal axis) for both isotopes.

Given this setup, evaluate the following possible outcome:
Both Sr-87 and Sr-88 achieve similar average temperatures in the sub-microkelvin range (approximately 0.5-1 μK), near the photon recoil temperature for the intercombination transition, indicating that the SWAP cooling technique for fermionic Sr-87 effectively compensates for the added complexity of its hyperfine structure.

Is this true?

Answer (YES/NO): NO